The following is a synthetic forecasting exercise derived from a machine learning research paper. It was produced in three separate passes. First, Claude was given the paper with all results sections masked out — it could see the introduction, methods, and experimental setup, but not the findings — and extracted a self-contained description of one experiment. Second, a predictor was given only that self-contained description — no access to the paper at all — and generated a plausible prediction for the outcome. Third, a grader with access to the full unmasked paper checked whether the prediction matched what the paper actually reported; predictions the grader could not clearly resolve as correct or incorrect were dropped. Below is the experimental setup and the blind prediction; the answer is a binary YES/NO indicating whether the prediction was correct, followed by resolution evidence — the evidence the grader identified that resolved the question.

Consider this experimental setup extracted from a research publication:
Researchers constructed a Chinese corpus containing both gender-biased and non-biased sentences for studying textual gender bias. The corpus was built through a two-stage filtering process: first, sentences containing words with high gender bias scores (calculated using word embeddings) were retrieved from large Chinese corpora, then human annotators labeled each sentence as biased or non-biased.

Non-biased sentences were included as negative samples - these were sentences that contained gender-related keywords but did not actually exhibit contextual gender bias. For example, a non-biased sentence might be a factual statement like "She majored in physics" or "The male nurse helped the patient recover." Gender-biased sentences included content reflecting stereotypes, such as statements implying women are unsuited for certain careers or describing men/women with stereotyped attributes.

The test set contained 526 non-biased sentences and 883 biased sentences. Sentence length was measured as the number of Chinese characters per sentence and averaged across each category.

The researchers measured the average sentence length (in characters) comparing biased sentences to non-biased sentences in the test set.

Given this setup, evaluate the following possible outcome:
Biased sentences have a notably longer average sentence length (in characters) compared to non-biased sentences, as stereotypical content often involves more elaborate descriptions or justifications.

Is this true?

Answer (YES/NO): YES